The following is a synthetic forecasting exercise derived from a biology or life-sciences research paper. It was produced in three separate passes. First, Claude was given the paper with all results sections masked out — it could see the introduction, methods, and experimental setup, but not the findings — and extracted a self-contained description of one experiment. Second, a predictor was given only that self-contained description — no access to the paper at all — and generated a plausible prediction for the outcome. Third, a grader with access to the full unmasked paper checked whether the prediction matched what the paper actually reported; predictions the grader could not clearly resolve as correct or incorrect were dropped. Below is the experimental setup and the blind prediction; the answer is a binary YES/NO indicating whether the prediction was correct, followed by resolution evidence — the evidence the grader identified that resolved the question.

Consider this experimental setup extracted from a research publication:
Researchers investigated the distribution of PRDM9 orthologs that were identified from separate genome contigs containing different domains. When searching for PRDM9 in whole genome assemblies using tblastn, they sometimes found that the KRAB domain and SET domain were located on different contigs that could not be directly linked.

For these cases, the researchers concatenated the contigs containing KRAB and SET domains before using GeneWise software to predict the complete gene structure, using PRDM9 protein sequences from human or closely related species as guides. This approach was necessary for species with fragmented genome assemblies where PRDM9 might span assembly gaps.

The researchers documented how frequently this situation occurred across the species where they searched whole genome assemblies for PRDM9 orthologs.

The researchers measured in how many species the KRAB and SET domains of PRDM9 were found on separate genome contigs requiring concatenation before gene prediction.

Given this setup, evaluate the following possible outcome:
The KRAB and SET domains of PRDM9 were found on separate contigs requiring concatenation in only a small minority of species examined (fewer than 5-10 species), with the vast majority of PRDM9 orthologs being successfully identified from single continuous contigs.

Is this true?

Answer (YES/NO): NO